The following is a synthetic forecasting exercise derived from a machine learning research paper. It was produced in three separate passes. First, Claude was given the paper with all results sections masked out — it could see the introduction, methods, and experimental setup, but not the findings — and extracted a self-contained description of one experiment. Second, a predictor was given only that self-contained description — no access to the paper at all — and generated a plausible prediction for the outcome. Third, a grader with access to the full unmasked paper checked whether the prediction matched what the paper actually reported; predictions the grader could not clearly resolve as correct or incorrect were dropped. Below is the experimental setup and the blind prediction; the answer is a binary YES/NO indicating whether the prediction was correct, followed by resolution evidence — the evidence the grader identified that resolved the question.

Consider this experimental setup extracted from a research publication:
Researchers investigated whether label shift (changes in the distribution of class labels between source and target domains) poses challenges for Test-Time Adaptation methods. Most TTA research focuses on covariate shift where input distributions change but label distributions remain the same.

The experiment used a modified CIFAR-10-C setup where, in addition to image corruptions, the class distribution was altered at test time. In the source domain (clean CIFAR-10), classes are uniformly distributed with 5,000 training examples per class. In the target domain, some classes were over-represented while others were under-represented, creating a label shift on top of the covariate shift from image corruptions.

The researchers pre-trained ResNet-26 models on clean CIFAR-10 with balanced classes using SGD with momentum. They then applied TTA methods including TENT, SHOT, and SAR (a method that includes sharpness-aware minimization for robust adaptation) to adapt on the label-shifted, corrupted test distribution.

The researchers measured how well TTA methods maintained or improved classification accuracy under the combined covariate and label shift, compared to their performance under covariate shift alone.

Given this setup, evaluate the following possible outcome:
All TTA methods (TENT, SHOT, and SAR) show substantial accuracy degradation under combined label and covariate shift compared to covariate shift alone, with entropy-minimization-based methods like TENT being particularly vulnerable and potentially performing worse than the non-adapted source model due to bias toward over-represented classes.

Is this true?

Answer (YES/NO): NO